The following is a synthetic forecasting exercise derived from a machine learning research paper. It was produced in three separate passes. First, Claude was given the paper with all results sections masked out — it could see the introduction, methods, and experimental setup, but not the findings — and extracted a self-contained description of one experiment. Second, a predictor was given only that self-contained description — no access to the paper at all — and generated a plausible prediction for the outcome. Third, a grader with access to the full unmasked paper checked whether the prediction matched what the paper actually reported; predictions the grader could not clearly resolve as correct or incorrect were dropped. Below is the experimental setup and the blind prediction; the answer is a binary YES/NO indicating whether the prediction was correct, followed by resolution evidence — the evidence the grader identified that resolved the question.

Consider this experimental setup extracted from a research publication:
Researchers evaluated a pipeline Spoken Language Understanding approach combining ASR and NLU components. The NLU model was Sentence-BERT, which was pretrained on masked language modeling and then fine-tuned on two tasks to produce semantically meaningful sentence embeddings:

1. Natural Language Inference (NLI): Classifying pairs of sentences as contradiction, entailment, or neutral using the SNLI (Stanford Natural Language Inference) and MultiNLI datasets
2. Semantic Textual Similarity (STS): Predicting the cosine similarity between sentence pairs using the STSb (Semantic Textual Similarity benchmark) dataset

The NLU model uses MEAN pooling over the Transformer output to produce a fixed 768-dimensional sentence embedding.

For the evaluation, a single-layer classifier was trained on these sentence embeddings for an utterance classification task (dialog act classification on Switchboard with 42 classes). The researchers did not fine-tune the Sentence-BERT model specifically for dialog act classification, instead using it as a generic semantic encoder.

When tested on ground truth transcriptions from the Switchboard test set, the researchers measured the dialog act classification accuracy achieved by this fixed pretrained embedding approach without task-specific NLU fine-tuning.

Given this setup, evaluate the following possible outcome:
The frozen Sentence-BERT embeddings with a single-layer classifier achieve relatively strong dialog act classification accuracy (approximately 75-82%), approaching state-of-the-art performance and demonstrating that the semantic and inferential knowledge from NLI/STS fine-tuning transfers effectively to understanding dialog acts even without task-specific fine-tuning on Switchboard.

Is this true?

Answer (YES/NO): NO